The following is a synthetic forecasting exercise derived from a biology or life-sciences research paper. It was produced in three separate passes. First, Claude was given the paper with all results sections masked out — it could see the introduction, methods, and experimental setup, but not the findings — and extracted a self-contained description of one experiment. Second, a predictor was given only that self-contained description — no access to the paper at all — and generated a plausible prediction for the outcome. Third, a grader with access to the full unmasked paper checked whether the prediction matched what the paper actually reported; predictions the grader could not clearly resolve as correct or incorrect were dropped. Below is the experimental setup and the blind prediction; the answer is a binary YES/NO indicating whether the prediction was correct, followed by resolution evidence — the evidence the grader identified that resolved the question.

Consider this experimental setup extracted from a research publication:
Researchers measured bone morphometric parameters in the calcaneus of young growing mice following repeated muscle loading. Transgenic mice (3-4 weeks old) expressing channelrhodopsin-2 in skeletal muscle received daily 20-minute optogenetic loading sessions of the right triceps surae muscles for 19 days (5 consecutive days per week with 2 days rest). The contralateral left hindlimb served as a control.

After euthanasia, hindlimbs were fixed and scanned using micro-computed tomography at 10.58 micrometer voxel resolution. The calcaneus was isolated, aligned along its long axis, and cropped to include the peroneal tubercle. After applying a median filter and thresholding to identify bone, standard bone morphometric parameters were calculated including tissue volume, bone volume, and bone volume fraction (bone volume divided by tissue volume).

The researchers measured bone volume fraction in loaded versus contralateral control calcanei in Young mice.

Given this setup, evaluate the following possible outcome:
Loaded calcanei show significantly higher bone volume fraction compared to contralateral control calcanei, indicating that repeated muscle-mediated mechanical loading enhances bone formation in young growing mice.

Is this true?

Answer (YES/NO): NO